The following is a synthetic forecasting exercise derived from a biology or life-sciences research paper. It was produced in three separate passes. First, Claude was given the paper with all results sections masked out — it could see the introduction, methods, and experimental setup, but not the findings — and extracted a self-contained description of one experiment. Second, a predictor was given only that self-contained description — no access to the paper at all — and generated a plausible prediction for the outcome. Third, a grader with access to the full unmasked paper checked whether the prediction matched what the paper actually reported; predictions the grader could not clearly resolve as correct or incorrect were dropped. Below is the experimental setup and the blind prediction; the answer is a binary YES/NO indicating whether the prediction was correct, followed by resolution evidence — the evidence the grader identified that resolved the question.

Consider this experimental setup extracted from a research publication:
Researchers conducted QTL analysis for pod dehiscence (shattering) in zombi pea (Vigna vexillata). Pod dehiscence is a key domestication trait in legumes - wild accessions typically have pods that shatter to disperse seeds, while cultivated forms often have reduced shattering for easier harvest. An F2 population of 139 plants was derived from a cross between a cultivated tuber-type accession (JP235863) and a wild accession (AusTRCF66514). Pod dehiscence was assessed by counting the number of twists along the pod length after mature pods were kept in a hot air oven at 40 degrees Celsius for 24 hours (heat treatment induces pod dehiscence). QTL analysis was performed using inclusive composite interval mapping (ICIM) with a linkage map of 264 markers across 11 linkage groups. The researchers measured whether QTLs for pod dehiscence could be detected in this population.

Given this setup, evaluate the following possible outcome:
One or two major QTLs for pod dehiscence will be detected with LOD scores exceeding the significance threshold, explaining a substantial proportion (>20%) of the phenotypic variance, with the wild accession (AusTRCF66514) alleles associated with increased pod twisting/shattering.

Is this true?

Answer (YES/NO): NO